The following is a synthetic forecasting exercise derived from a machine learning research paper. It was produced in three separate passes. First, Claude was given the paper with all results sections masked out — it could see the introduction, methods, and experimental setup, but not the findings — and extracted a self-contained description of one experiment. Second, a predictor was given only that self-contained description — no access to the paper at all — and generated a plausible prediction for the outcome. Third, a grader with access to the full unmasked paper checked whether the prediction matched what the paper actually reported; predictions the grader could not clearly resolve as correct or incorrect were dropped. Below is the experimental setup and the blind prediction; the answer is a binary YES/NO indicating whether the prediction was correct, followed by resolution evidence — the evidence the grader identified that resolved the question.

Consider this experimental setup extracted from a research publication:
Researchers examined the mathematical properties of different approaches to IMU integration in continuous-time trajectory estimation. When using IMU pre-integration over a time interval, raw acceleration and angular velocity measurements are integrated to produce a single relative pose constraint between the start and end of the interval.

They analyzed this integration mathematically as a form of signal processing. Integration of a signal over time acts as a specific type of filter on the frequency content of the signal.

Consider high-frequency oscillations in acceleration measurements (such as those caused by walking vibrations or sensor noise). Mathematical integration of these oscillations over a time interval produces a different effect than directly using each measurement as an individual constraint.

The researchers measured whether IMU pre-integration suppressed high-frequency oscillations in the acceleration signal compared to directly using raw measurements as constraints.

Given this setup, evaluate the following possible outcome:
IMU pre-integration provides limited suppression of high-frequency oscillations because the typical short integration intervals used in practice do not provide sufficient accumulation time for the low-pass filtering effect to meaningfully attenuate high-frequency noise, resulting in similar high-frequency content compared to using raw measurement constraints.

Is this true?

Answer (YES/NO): NO